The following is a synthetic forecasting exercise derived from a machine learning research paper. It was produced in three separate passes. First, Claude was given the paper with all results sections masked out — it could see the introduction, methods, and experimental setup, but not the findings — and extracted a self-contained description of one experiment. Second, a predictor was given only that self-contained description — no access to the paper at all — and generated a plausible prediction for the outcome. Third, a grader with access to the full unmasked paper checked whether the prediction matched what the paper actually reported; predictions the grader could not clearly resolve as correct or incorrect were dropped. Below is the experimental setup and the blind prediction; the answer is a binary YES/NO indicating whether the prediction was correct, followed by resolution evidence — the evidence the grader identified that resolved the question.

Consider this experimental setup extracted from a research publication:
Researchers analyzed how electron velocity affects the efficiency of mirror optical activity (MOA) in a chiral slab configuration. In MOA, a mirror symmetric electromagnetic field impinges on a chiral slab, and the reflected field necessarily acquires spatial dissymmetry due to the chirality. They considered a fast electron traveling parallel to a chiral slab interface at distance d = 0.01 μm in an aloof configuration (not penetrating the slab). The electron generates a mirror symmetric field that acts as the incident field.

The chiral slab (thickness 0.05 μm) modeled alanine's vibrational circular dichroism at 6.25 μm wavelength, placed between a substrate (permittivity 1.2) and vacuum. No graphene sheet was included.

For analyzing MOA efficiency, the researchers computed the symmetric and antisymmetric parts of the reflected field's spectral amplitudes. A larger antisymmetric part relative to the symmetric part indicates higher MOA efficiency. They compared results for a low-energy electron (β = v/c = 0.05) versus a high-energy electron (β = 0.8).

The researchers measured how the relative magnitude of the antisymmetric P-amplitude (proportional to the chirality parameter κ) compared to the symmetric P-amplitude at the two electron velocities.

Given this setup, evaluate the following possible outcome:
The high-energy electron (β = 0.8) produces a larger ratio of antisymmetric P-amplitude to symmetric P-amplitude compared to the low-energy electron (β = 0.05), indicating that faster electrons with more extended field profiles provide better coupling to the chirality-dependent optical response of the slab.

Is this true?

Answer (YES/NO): YES